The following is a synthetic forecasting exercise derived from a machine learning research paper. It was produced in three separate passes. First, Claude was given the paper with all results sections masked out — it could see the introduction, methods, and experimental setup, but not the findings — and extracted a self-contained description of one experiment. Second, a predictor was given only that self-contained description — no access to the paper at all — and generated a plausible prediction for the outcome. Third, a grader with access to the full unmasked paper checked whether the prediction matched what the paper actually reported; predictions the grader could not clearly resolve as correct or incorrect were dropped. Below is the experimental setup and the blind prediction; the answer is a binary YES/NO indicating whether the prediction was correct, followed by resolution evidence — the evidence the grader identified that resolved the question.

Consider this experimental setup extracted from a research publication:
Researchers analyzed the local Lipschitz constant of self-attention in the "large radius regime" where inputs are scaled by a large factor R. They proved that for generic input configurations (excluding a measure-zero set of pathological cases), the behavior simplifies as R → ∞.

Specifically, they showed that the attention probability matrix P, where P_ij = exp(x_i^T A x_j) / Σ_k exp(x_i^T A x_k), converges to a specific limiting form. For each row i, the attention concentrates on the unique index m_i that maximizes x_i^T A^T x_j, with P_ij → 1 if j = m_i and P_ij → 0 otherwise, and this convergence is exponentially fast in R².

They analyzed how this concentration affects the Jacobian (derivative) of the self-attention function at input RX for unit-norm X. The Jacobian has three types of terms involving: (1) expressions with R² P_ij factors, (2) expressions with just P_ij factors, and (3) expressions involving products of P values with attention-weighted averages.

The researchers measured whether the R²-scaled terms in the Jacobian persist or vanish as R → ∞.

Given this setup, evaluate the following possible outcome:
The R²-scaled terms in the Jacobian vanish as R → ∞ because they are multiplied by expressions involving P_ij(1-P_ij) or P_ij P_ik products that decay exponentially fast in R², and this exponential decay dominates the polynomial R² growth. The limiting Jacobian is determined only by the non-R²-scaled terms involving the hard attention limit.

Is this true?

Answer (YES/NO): YES